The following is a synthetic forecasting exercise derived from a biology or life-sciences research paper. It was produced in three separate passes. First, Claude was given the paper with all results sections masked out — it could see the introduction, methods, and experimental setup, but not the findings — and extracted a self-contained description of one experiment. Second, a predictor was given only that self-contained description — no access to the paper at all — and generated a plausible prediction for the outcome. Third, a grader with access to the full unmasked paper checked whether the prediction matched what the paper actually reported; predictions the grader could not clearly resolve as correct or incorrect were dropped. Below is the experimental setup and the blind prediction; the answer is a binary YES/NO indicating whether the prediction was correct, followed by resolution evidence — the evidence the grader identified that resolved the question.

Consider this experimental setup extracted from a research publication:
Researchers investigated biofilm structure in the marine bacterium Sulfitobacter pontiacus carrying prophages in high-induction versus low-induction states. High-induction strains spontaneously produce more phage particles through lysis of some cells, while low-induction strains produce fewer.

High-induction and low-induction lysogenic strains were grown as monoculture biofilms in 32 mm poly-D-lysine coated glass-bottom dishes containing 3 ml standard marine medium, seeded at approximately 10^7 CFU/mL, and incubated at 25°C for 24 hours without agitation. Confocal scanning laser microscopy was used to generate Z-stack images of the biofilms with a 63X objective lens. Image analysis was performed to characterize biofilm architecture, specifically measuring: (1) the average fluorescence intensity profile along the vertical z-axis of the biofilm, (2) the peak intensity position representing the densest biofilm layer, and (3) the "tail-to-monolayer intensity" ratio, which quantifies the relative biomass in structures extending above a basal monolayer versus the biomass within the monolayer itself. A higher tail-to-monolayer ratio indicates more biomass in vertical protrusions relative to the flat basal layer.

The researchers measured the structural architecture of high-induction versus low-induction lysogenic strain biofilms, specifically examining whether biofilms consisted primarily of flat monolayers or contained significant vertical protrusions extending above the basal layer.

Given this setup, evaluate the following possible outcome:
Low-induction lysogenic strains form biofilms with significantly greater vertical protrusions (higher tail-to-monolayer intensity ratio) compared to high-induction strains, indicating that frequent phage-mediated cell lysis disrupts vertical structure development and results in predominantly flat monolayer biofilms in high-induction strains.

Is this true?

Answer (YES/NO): NO